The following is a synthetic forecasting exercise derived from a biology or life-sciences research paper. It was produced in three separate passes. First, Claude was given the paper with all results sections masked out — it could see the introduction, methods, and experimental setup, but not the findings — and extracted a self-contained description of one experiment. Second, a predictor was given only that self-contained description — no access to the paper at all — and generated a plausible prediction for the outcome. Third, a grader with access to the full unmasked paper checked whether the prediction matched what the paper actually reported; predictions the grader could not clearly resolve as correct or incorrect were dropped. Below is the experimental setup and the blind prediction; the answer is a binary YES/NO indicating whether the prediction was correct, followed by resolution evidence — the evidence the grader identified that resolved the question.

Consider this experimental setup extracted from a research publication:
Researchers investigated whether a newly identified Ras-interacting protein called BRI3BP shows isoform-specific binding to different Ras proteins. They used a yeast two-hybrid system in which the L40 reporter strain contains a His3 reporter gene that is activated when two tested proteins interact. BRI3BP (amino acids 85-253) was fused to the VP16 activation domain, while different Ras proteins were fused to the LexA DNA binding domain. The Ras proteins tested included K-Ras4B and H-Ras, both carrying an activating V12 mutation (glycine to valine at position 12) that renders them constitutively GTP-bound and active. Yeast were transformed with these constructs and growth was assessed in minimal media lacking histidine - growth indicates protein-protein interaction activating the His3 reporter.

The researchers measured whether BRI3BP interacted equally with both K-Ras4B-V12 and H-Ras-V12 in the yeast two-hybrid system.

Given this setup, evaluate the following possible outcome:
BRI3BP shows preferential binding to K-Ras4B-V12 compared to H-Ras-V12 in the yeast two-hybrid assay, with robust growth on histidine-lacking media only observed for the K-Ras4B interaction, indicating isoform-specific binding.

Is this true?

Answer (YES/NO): NO